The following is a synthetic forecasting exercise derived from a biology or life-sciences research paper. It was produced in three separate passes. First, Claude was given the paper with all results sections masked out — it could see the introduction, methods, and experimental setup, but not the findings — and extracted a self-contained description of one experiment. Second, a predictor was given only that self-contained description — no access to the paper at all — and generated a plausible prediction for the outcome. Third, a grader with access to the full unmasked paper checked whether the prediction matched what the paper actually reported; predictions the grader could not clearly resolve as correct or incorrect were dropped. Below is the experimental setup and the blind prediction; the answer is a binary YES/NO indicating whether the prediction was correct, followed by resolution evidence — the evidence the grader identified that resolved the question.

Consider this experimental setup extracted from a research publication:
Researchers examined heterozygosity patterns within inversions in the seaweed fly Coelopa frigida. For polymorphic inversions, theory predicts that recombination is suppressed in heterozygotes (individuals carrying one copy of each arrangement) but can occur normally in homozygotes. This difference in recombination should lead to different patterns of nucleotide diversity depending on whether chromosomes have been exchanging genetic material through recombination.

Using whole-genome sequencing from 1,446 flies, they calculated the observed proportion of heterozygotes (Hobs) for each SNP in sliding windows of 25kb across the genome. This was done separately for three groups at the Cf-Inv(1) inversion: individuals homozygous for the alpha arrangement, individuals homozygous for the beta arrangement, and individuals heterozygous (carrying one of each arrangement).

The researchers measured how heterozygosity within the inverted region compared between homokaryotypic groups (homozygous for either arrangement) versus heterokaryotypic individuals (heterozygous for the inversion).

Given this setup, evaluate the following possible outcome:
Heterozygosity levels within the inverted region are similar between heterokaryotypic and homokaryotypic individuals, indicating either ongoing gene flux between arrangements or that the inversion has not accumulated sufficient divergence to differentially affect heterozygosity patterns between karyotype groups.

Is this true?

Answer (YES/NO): NO